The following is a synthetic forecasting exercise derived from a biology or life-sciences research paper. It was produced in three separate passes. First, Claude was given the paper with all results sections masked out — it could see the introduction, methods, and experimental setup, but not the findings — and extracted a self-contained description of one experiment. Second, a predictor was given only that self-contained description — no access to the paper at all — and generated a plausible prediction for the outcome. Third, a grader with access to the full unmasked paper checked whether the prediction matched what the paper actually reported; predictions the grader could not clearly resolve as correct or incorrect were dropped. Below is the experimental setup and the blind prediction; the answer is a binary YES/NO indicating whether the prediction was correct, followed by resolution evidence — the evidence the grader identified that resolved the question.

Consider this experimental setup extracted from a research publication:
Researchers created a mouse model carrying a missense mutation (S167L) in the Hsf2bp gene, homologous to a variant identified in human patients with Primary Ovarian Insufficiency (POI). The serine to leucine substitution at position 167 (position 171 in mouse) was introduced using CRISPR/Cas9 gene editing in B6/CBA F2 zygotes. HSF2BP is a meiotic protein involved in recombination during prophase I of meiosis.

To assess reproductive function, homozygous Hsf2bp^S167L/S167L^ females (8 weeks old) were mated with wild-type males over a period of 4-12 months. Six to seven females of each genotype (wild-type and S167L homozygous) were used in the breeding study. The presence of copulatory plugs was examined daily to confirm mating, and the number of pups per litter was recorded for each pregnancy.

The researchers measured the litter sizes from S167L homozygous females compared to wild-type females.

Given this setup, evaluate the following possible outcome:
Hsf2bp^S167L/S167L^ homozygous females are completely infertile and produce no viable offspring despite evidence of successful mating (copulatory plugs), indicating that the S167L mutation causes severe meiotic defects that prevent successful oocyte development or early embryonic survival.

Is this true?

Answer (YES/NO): NO